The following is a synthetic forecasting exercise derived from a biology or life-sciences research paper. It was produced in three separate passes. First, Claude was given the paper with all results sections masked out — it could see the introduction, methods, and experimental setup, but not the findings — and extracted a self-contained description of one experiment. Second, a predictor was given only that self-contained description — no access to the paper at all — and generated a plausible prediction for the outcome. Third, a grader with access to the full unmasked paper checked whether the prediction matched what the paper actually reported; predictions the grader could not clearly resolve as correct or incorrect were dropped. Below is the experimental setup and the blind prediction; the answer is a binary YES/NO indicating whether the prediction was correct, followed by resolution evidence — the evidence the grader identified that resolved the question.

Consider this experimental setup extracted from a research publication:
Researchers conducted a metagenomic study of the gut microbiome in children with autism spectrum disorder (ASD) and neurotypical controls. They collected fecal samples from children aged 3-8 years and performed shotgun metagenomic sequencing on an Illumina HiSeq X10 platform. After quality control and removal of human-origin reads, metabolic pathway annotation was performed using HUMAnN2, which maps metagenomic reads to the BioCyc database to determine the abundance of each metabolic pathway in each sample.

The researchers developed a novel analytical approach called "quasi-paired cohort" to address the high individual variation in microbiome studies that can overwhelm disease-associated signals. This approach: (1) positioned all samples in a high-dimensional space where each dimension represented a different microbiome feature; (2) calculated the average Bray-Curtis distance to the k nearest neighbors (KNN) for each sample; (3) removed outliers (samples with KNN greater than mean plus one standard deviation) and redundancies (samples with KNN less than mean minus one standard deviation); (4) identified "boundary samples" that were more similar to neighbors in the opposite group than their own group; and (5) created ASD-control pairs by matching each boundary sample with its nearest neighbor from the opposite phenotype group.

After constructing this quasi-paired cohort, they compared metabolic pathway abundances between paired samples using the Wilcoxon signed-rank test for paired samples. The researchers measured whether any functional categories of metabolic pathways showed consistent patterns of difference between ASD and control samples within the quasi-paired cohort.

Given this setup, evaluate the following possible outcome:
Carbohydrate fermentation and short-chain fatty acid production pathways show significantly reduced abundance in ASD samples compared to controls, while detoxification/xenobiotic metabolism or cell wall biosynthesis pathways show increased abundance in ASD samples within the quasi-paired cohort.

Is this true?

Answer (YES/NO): NO